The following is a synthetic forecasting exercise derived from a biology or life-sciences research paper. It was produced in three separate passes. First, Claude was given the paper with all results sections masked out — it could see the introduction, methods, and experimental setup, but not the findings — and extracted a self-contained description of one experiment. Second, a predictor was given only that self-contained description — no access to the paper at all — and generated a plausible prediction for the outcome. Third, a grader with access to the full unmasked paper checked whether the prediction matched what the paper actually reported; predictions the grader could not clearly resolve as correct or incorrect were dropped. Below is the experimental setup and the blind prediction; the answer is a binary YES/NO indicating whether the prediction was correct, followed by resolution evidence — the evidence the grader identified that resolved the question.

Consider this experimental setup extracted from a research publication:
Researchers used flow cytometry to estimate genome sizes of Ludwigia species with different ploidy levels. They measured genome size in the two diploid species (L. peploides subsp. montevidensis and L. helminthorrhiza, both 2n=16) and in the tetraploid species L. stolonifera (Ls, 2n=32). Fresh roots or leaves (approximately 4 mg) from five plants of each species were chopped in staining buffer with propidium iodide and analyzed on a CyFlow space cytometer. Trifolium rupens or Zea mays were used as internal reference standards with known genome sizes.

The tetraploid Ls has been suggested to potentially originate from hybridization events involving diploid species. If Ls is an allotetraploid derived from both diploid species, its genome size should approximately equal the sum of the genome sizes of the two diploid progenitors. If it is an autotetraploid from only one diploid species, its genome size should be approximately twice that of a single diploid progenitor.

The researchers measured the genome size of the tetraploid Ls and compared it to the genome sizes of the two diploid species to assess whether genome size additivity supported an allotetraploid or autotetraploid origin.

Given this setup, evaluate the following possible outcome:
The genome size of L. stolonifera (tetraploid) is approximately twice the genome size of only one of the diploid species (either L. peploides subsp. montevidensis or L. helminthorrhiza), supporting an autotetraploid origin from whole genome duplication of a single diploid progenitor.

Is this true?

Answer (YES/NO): NO